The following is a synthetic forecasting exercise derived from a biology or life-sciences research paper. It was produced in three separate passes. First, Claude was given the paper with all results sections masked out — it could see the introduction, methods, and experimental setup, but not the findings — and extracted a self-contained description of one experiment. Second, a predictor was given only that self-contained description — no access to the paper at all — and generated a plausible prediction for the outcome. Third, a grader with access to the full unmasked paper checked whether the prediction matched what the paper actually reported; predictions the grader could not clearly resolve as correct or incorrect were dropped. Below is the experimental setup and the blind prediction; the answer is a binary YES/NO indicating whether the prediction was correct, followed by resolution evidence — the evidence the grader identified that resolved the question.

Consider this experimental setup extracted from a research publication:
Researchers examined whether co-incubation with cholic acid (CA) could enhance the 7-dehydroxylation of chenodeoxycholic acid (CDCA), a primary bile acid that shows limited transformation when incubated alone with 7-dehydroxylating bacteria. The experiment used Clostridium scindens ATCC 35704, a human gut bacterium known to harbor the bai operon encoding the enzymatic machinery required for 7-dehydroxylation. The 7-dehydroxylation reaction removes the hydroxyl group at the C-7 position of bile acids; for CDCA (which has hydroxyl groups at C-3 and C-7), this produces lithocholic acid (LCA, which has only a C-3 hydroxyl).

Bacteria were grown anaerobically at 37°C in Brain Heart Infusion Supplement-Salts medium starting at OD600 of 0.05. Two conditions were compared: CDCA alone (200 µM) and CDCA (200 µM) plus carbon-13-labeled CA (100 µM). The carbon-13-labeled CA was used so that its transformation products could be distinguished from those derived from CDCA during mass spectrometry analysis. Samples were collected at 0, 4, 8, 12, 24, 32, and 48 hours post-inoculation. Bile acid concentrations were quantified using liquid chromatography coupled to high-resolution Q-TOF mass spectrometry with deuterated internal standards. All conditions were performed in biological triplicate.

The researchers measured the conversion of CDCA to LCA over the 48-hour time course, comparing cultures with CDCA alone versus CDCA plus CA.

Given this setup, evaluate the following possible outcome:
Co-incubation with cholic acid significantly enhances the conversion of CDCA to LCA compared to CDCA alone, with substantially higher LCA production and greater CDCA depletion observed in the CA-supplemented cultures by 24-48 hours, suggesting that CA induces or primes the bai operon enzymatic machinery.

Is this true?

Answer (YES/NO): YES